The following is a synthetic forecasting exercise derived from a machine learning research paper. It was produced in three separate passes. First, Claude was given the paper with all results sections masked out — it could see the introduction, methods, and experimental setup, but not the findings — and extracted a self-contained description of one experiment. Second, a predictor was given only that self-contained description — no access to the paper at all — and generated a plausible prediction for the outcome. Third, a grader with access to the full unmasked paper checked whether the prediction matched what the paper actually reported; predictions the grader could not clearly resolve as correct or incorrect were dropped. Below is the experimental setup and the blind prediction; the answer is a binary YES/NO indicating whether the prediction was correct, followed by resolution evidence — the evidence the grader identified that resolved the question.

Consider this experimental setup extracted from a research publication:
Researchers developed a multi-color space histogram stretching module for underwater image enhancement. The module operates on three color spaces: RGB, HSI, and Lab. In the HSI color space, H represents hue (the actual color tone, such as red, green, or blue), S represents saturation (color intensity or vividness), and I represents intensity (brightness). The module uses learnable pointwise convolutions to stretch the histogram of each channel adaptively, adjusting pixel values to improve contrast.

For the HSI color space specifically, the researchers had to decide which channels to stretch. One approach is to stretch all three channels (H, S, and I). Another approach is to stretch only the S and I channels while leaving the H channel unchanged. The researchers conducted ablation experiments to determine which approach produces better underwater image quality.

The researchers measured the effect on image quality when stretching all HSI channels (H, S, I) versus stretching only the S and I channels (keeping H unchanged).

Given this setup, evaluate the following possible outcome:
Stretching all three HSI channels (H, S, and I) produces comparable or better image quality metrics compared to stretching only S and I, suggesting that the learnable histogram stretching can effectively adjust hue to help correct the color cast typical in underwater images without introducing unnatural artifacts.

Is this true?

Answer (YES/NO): NO